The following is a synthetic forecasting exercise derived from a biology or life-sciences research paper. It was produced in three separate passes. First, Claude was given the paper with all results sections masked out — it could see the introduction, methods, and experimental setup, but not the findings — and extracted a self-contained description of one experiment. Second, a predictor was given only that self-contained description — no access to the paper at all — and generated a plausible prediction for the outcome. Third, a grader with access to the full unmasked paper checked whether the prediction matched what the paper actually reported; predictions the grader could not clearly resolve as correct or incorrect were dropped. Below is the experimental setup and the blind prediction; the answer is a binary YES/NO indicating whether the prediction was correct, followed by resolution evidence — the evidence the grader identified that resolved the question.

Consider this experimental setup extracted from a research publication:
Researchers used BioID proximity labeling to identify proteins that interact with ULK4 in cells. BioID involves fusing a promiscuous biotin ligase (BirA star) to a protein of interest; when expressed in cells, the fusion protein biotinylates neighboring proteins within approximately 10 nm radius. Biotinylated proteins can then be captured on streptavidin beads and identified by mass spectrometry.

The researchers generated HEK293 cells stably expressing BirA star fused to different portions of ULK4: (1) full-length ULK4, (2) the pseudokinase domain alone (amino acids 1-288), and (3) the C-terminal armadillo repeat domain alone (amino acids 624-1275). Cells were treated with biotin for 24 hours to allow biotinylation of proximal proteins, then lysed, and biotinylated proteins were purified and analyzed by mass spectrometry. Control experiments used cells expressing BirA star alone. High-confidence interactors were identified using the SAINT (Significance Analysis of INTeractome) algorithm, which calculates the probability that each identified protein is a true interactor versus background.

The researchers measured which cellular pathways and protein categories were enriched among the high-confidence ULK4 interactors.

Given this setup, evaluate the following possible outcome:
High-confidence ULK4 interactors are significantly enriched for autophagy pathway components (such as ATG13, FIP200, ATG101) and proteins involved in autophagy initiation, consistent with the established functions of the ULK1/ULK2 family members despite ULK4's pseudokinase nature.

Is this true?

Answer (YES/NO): NO